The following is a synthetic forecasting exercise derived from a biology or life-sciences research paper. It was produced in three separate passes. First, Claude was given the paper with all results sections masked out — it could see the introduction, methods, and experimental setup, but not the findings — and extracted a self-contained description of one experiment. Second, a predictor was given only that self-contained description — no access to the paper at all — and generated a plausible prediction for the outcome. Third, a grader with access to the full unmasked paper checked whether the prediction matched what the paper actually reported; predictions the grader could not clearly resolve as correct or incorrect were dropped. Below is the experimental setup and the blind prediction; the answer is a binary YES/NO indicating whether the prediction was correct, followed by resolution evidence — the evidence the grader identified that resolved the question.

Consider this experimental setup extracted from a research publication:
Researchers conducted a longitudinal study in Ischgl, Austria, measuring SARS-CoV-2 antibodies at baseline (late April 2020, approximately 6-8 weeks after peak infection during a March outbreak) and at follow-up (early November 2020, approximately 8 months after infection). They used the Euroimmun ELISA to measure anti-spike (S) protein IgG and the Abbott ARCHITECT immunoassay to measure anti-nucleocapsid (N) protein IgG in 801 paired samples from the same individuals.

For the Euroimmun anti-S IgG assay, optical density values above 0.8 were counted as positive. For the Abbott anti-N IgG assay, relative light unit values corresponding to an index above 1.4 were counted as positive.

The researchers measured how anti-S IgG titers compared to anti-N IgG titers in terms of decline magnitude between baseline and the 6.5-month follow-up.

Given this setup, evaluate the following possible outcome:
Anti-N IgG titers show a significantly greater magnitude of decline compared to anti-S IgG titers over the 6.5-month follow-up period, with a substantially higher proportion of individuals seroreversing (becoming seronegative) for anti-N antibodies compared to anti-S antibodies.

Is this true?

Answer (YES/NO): YES